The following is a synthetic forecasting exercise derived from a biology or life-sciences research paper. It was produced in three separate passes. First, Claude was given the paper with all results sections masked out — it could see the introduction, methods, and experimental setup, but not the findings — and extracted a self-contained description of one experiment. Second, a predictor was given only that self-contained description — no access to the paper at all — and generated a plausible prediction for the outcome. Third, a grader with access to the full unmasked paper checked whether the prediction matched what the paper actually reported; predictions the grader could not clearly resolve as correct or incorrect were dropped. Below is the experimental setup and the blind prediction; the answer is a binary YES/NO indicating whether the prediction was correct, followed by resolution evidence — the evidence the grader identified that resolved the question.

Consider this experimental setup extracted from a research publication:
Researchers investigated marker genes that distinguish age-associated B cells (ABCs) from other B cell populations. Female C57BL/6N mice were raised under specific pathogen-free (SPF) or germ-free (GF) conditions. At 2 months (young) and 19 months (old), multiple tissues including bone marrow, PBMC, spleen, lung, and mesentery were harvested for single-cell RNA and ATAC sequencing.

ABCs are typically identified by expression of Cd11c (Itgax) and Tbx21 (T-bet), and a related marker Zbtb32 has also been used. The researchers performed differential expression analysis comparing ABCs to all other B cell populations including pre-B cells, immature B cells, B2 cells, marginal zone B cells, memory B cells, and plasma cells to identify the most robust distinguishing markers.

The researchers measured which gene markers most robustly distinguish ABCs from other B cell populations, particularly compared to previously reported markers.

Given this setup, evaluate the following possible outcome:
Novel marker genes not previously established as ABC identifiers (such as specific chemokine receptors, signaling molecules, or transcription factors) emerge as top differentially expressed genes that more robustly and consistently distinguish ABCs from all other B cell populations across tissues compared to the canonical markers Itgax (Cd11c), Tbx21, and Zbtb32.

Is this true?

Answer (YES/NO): YES